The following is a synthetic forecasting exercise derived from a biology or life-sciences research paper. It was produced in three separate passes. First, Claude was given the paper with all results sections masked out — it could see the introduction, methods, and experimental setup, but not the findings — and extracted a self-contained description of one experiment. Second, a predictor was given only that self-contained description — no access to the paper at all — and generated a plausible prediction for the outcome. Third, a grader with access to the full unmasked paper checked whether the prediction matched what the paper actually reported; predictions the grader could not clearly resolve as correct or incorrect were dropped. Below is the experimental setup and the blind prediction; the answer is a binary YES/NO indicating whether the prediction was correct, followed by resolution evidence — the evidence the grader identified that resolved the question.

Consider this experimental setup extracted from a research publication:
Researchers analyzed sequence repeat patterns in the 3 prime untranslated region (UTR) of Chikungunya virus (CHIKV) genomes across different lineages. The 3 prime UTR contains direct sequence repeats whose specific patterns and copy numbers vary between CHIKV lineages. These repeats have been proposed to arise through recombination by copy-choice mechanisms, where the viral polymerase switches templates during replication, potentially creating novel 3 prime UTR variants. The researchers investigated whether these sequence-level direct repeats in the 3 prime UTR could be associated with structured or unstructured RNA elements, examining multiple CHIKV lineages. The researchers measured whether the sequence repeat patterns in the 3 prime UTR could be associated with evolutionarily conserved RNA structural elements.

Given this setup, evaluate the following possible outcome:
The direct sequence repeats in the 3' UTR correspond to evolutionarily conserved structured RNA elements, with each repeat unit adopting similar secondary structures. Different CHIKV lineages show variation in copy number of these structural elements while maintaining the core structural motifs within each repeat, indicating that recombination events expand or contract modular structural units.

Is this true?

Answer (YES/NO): NO